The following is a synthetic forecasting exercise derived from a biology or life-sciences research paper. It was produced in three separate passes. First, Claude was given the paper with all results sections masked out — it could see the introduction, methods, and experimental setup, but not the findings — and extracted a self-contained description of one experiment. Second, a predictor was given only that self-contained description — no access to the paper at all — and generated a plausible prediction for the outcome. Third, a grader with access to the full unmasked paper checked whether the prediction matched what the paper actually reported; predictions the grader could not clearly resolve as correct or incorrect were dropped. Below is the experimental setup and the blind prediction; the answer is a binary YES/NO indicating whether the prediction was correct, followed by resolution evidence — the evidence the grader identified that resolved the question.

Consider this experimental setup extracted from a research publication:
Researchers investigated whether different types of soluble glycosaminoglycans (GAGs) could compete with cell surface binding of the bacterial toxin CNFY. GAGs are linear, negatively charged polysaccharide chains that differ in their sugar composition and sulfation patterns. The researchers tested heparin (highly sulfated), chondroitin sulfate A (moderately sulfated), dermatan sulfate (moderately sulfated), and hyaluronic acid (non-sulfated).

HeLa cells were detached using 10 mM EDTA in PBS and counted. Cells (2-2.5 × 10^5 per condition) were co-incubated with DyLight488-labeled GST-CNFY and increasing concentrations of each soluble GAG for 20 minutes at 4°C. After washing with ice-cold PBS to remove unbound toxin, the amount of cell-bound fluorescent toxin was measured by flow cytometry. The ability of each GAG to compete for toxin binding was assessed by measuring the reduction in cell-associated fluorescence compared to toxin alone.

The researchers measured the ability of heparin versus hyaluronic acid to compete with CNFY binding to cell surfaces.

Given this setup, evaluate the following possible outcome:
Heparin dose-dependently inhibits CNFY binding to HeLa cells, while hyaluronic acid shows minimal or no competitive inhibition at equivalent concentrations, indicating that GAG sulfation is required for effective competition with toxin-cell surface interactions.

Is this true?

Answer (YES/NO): NO